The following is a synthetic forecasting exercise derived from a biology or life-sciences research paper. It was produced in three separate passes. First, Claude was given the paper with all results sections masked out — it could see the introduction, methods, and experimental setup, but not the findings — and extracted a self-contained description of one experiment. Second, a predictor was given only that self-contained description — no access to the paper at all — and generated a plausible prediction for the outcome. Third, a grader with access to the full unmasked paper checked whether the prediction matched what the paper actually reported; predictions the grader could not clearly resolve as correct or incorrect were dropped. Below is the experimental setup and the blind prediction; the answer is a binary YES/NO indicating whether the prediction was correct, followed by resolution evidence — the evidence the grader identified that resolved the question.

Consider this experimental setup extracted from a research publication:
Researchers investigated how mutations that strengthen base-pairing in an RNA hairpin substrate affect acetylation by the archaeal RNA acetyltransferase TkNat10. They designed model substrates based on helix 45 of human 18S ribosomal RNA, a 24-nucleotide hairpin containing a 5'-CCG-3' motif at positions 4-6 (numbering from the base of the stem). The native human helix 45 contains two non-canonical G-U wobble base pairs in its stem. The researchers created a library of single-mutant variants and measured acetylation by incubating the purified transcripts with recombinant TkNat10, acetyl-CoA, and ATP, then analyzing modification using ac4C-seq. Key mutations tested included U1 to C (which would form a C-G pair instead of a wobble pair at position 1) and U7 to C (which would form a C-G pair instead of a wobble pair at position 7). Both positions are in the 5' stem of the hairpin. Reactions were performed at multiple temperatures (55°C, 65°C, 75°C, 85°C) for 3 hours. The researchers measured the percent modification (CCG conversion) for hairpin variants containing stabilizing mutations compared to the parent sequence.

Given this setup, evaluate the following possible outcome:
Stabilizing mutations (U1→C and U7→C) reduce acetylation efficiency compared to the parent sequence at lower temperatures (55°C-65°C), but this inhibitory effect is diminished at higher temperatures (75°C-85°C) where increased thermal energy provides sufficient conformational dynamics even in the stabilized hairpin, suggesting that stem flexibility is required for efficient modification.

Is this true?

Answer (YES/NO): NO